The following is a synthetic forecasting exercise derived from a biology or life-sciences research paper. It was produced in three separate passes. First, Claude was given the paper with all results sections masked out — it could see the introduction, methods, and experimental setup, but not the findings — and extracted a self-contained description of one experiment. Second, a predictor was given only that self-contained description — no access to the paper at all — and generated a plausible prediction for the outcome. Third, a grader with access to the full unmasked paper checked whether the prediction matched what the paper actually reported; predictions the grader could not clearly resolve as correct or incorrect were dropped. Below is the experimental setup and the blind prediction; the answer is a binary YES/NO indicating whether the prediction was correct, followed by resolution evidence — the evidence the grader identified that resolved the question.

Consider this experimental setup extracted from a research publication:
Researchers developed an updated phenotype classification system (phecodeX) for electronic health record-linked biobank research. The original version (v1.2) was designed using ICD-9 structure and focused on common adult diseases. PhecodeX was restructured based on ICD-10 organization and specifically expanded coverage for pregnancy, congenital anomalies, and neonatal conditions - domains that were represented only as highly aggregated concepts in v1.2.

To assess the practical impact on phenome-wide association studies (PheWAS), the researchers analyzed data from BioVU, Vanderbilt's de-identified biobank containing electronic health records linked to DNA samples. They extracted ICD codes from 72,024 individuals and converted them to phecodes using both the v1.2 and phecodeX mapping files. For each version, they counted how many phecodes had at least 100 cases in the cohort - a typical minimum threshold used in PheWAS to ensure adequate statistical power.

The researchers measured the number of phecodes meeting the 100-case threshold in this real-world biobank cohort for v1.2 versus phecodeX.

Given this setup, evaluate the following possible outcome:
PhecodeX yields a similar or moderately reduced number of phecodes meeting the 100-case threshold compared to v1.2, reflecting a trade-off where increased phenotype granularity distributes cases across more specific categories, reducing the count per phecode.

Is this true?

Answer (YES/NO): NO